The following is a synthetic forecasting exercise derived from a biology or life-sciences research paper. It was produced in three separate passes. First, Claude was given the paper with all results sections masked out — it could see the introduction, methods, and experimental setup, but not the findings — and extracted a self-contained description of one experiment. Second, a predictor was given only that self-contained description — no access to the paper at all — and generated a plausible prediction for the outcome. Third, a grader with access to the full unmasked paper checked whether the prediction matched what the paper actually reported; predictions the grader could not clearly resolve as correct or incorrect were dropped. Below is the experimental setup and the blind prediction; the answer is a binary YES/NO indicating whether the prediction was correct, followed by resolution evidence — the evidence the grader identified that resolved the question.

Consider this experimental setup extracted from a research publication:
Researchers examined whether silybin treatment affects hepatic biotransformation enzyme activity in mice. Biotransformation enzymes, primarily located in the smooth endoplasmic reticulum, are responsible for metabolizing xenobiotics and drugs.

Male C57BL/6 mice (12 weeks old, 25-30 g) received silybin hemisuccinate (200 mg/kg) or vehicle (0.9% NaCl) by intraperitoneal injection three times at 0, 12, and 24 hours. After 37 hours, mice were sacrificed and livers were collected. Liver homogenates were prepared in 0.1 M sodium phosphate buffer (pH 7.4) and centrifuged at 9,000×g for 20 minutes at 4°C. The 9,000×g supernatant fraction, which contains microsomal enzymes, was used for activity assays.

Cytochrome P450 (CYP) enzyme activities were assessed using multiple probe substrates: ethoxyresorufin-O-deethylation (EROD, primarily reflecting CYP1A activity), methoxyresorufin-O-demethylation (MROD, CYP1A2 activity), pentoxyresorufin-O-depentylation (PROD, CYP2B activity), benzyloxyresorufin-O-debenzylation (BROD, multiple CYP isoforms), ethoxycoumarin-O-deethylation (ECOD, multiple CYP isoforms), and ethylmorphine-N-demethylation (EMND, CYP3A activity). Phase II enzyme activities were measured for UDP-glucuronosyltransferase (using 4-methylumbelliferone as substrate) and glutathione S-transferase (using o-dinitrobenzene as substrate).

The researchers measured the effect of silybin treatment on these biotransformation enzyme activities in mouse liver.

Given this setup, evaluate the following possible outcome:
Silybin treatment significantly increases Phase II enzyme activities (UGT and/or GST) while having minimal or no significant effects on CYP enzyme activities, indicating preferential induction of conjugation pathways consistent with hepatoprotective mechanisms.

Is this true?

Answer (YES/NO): NO